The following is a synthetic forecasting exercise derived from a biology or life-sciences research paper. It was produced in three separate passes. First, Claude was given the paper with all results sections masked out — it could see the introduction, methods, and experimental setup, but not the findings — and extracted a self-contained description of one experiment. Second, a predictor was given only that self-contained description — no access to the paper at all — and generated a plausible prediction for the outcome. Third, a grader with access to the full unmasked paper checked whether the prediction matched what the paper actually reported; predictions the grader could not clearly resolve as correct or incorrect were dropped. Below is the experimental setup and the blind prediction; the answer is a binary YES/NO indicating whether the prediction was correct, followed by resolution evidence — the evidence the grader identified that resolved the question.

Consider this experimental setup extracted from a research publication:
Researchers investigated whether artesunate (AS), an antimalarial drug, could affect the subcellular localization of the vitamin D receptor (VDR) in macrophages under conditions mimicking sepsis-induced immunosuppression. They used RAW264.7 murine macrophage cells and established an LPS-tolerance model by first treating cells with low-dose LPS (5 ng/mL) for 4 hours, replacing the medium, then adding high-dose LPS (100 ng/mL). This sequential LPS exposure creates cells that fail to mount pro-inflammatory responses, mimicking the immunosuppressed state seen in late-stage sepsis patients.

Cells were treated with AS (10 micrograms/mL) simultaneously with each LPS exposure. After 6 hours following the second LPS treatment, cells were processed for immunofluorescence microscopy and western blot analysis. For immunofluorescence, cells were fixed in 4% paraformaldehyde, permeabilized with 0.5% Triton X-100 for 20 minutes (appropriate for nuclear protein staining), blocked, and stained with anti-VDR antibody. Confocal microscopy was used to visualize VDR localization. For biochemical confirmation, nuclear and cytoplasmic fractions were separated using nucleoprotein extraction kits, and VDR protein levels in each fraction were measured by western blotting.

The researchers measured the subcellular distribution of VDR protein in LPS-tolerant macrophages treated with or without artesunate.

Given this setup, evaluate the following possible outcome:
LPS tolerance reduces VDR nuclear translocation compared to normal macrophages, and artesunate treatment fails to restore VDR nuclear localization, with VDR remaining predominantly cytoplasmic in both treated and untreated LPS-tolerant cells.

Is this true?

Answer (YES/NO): NO